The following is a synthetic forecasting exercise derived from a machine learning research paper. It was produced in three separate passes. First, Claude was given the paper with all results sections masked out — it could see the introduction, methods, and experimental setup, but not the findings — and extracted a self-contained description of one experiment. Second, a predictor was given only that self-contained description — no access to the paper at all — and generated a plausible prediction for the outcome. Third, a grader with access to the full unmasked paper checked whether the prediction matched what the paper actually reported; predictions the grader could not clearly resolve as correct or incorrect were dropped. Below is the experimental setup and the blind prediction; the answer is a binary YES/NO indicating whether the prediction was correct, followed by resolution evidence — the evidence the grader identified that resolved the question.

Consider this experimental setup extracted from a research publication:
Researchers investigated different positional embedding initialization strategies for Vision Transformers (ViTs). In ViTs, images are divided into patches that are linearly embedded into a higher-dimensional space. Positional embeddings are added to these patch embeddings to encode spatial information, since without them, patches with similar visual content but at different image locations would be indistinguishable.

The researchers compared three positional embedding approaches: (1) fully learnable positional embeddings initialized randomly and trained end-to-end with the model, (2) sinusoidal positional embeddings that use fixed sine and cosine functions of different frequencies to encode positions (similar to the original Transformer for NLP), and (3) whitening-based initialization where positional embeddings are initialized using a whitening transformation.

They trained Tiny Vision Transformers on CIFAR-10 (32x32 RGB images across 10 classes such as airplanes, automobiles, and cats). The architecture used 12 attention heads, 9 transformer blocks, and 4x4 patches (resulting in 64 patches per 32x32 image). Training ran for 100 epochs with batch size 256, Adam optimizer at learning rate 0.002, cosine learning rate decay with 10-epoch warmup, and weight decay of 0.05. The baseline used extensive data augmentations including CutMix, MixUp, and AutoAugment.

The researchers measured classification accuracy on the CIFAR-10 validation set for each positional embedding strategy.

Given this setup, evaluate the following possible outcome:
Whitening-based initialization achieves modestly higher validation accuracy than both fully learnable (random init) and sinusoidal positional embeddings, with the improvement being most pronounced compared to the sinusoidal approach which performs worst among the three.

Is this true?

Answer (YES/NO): NO